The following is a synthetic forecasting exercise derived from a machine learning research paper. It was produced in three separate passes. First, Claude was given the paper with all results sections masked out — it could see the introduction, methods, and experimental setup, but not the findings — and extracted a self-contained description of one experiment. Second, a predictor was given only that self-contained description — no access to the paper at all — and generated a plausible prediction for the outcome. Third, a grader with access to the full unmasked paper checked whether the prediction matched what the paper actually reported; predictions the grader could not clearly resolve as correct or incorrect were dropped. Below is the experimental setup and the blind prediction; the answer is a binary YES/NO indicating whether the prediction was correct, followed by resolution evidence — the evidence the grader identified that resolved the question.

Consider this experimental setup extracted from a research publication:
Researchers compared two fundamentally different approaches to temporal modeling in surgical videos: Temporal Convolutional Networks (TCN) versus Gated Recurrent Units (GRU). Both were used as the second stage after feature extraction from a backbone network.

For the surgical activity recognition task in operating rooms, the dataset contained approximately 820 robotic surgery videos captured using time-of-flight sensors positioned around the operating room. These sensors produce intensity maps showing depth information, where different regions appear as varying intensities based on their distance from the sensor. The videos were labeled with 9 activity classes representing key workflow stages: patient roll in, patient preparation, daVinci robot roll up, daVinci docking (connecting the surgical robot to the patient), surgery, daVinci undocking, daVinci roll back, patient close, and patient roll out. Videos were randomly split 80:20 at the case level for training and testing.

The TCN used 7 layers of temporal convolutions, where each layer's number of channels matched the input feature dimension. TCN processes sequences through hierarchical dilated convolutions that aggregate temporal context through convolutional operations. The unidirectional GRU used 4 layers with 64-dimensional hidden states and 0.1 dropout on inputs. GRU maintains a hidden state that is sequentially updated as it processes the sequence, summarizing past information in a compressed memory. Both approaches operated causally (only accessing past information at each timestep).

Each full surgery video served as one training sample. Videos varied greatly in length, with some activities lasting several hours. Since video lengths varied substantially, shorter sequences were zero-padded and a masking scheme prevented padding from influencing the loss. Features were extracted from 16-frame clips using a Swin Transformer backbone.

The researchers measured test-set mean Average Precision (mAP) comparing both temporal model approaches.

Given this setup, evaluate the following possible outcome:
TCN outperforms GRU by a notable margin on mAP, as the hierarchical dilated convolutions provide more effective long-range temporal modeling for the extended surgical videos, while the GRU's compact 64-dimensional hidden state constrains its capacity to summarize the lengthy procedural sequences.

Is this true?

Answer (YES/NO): NO